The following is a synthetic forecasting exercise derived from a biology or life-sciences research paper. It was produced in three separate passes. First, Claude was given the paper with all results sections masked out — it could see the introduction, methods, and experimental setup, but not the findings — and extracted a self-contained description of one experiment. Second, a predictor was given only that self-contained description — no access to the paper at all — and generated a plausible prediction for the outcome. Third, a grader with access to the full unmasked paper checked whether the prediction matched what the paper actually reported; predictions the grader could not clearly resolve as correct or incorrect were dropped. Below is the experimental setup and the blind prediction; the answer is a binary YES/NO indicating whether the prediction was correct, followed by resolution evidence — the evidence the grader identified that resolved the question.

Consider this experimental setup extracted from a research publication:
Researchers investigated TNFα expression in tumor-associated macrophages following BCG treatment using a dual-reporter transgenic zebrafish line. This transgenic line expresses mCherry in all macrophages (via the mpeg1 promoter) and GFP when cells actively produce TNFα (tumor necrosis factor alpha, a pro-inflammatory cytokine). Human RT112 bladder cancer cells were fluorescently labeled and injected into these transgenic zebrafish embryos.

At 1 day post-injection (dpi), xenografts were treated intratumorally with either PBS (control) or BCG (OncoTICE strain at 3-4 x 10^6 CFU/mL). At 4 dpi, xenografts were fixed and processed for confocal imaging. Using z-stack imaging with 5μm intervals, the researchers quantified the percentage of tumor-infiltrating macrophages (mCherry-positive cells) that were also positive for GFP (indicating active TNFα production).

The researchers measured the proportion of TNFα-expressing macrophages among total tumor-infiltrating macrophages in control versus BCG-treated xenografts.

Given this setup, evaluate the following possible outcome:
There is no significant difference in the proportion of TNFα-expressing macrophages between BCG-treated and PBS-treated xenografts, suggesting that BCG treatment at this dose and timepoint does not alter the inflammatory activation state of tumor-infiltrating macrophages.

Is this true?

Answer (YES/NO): NO